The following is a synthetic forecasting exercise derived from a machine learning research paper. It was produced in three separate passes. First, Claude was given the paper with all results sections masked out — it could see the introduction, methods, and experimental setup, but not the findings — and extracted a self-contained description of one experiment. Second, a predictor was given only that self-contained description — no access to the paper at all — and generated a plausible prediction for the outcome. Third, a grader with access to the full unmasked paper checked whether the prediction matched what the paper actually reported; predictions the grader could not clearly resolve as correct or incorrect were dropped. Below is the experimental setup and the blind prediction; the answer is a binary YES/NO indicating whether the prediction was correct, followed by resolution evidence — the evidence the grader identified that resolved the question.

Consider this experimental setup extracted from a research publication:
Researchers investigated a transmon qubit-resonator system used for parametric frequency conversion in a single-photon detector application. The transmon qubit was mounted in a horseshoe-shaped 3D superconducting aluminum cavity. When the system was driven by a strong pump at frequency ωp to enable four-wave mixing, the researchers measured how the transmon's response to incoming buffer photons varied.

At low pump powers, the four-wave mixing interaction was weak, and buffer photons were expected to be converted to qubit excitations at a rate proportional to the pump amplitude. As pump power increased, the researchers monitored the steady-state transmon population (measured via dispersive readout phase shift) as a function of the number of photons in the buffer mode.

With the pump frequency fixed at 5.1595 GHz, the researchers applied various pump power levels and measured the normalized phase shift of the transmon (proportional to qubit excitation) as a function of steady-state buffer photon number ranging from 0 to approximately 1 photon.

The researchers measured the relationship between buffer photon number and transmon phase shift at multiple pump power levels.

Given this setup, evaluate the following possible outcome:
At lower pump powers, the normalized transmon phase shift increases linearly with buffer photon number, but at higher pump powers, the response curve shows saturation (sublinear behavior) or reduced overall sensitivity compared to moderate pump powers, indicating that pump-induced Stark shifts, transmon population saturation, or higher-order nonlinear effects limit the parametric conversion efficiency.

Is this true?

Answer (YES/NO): NO